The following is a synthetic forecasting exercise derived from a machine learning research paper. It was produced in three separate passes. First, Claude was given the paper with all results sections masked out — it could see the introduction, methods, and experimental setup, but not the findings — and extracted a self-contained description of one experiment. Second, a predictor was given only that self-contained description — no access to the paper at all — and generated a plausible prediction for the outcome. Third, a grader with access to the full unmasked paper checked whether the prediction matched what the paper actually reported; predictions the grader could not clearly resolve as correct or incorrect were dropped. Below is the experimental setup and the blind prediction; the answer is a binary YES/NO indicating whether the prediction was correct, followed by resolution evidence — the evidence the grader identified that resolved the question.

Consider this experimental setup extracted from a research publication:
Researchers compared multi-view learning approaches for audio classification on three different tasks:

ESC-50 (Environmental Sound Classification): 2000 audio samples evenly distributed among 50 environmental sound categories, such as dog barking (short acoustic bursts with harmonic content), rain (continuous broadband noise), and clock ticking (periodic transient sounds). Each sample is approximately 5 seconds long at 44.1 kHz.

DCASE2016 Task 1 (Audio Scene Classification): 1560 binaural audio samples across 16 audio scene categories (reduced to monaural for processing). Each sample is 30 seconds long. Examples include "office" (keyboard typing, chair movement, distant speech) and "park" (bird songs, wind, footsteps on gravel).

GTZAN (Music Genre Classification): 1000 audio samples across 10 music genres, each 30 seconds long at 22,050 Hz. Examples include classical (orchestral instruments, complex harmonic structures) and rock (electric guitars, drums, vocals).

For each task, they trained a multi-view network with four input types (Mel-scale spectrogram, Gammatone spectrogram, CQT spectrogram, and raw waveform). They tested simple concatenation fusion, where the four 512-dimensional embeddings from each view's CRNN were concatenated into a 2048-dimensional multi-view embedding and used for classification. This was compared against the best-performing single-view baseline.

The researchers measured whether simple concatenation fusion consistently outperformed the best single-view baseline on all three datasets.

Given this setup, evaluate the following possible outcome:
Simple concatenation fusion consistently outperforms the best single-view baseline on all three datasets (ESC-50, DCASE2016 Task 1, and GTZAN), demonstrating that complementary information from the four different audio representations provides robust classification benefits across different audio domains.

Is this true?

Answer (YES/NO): YES